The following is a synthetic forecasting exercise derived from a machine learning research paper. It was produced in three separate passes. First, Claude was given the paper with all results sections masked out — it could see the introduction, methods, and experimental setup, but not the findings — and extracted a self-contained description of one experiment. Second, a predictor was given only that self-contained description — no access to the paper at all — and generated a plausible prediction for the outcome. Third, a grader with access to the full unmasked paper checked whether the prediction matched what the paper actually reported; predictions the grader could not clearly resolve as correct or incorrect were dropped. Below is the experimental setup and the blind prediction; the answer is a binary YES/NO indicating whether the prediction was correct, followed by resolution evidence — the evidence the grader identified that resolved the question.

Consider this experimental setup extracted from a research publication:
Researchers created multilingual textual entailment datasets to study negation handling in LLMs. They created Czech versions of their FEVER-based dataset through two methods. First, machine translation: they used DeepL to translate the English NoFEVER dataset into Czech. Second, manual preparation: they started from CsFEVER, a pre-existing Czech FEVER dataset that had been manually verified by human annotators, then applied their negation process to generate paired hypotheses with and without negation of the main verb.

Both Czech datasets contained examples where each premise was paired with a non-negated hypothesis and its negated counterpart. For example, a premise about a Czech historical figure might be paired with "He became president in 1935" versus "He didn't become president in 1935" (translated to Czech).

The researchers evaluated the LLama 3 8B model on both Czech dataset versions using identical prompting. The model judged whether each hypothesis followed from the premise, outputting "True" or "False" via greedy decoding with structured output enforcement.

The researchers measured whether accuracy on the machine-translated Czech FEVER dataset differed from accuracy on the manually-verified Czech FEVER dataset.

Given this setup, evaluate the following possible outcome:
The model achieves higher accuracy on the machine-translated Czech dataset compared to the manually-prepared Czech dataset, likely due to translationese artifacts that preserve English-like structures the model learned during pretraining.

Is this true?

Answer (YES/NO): NO